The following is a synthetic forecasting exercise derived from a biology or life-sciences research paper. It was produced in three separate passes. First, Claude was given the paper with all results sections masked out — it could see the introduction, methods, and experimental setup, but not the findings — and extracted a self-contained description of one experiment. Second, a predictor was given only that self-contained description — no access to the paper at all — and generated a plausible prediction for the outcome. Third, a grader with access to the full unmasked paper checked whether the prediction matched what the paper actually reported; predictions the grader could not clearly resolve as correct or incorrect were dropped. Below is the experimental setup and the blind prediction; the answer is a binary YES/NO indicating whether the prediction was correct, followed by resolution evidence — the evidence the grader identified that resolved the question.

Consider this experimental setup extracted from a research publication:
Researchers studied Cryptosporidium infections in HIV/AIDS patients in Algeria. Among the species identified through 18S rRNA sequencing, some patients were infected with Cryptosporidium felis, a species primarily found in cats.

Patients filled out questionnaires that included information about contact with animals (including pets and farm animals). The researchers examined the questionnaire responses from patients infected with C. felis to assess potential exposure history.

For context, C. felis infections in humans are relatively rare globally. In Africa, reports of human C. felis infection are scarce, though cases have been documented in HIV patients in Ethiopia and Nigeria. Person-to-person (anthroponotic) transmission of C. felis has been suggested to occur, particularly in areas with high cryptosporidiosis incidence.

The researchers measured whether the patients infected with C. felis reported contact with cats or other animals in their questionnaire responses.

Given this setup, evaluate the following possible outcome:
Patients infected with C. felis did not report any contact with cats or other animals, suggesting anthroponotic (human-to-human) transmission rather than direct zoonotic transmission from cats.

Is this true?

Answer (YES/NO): NO